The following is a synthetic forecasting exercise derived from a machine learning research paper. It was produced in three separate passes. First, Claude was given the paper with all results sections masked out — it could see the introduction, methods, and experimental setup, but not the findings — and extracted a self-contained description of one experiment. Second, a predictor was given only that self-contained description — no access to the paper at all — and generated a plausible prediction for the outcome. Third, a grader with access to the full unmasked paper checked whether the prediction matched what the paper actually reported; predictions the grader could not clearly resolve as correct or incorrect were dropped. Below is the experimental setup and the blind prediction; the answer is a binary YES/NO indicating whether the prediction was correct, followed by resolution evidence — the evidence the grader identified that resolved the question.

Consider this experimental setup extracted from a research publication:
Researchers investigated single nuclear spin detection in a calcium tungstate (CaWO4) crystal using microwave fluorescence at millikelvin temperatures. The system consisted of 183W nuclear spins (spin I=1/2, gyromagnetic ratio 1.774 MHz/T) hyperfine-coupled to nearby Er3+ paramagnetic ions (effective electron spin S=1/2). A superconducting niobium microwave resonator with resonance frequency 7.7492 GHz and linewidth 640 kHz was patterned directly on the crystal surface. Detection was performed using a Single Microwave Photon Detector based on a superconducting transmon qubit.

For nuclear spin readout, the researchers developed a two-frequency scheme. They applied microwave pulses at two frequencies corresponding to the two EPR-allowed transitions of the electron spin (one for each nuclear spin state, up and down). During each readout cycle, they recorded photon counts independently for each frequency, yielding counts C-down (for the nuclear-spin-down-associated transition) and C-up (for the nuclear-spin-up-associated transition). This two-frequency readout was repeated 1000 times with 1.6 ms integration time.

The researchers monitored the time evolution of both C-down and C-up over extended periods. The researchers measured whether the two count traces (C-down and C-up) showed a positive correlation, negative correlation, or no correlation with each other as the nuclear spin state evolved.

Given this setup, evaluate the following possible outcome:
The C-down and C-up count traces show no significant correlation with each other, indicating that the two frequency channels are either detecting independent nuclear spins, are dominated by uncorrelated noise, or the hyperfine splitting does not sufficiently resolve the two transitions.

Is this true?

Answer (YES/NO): NO